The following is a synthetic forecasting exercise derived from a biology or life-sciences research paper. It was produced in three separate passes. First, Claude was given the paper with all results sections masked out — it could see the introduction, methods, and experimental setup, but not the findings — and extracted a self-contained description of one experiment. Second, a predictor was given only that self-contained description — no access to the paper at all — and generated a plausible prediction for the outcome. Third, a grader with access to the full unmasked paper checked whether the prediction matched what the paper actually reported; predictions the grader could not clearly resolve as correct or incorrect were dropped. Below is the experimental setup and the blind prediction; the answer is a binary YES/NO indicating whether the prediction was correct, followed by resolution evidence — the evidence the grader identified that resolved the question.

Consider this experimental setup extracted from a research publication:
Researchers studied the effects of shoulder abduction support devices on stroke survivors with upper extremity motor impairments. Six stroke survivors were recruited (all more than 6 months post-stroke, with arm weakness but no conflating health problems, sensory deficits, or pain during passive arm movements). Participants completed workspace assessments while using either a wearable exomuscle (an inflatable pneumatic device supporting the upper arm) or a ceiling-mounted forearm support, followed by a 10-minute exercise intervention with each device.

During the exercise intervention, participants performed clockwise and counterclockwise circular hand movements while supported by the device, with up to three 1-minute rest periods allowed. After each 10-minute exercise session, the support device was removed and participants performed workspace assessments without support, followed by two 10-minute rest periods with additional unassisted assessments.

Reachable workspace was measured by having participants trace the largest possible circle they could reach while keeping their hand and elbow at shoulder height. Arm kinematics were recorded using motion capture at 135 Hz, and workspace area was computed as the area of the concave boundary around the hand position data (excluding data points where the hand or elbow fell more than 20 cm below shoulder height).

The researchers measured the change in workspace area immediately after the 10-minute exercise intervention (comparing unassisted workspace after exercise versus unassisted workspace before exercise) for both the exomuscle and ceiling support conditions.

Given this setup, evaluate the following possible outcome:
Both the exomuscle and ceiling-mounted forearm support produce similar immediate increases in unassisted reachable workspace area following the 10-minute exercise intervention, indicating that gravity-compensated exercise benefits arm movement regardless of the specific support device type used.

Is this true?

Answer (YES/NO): NO